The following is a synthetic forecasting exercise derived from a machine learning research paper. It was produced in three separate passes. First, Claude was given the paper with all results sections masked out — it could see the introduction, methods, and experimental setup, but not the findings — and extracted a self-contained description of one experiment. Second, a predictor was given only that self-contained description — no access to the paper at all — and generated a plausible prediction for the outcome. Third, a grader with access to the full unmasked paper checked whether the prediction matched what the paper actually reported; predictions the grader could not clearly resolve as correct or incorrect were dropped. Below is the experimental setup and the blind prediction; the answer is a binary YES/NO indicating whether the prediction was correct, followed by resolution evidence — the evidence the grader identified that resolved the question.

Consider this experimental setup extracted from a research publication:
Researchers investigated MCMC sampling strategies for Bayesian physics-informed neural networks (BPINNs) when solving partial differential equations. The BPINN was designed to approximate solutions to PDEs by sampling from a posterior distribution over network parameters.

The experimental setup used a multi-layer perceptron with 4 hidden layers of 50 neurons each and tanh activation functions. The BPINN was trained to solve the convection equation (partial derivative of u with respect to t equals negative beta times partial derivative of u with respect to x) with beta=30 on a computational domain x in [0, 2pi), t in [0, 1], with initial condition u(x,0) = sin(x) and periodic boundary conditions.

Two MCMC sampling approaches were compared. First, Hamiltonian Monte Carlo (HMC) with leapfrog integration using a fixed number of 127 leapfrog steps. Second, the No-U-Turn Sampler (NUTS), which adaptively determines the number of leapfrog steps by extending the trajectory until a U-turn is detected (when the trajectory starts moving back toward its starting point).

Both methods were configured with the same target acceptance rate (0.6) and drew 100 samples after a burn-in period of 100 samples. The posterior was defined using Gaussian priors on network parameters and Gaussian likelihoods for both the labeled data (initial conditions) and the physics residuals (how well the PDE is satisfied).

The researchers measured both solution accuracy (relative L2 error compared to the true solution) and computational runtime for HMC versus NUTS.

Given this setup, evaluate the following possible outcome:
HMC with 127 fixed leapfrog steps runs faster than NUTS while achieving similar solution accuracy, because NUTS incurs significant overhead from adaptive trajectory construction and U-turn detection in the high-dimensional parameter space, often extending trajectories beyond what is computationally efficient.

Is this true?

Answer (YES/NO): YES